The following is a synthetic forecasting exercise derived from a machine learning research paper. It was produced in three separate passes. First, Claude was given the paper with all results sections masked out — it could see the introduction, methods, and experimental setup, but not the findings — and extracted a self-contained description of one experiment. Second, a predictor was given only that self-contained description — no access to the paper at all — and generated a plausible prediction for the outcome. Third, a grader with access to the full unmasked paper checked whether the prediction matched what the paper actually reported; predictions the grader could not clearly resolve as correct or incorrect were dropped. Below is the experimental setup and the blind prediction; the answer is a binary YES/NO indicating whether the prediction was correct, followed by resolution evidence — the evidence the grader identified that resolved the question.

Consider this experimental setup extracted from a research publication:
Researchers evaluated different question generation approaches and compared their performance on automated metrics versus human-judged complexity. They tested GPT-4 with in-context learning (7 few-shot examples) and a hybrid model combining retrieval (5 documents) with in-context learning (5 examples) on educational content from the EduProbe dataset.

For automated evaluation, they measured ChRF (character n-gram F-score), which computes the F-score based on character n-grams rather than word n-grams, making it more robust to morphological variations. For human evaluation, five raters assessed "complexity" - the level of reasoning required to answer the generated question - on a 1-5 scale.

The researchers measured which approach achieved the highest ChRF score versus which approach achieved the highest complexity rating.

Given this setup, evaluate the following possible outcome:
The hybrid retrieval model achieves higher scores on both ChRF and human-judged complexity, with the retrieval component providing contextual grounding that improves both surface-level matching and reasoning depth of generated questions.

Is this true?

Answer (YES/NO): NO